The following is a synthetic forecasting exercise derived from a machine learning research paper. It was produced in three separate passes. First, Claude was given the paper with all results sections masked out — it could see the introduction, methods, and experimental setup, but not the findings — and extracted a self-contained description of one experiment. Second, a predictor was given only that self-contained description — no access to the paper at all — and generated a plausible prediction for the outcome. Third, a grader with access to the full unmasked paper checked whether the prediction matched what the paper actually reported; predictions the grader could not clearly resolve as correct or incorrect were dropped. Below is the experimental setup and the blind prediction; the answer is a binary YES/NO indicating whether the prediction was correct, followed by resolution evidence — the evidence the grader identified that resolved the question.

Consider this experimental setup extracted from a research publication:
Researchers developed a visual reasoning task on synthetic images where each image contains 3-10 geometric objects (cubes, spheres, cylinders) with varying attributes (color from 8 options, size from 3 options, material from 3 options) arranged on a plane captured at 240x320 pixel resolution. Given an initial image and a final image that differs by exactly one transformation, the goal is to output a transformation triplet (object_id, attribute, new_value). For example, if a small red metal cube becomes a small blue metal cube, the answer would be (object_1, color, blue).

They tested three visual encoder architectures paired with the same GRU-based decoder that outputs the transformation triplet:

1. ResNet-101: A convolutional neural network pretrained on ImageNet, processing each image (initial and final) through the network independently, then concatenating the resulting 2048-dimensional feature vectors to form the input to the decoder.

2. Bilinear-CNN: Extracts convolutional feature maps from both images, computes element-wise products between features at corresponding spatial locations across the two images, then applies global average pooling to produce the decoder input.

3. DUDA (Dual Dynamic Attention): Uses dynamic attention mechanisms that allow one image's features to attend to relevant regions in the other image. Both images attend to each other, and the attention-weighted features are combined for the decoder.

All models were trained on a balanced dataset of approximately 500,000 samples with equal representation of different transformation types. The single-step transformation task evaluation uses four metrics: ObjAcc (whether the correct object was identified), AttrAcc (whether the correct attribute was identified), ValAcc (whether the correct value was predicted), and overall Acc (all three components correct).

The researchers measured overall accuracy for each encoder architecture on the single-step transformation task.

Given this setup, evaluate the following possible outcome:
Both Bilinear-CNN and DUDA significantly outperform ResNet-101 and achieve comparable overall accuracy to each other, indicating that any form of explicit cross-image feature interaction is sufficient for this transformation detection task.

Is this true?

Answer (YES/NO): NO